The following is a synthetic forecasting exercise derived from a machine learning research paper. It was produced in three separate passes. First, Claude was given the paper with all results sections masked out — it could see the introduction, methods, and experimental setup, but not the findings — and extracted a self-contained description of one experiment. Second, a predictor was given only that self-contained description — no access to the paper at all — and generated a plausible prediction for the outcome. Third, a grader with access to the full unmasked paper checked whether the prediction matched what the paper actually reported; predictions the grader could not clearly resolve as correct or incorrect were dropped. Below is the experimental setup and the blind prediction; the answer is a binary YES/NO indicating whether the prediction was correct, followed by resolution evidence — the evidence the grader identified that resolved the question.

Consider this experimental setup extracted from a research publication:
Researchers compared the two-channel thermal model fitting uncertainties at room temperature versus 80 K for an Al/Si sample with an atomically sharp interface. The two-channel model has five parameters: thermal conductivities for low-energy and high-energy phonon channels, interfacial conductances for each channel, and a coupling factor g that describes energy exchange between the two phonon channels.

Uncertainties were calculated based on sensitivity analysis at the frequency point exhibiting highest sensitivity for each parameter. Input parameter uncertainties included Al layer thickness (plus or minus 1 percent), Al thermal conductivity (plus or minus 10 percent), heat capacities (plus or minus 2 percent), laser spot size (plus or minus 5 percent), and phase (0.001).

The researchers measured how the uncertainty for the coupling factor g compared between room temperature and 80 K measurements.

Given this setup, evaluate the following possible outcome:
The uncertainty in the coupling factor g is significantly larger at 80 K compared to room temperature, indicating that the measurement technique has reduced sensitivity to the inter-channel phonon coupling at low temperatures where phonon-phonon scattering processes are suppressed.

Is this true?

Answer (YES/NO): YES